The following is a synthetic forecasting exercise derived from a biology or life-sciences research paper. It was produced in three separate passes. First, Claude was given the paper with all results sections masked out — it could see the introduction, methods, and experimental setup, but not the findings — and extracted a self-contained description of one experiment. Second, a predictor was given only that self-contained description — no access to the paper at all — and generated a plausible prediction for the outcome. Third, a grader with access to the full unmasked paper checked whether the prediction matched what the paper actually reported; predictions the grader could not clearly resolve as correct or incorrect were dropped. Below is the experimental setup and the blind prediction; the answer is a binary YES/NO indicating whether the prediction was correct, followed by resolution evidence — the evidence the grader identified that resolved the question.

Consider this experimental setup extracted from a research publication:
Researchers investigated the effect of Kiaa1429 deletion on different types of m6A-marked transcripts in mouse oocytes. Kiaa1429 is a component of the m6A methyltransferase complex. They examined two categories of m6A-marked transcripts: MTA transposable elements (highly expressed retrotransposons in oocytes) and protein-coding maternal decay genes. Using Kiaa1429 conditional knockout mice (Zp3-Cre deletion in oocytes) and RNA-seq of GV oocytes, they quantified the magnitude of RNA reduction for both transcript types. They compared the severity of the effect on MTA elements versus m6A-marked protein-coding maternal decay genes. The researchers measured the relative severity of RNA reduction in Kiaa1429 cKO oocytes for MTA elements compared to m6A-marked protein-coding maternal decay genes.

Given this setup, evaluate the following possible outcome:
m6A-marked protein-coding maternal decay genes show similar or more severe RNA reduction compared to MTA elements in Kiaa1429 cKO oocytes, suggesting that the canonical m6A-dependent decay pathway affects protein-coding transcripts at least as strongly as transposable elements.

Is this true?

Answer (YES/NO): NO